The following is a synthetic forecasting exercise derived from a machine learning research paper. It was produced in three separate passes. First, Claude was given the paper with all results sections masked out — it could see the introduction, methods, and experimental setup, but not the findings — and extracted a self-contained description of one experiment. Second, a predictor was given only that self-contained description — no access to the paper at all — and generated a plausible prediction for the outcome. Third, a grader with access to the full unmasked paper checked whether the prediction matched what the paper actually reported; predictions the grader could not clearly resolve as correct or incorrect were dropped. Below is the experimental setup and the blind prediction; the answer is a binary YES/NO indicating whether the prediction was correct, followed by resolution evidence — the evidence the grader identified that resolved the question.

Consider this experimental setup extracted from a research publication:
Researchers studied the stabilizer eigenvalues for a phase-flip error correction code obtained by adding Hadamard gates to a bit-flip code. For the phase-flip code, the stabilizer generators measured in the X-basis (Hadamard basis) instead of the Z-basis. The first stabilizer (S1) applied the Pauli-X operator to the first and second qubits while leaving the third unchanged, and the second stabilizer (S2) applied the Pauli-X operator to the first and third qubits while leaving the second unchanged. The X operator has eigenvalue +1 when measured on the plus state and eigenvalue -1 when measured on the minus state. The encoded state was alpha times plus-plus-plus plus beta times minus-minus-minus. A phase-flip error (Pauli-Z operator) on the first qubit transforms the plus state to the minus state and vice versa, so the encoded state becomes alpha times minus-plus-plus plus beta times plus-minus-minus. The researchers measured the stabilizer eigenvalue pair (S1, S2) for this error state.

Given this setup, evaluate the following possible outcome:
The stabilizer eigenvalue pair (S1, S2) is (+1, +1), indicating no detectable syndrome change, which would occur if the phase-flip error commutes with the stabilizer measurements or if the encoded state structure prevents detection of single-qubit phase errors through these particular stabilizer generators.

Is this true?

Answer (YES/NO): NO